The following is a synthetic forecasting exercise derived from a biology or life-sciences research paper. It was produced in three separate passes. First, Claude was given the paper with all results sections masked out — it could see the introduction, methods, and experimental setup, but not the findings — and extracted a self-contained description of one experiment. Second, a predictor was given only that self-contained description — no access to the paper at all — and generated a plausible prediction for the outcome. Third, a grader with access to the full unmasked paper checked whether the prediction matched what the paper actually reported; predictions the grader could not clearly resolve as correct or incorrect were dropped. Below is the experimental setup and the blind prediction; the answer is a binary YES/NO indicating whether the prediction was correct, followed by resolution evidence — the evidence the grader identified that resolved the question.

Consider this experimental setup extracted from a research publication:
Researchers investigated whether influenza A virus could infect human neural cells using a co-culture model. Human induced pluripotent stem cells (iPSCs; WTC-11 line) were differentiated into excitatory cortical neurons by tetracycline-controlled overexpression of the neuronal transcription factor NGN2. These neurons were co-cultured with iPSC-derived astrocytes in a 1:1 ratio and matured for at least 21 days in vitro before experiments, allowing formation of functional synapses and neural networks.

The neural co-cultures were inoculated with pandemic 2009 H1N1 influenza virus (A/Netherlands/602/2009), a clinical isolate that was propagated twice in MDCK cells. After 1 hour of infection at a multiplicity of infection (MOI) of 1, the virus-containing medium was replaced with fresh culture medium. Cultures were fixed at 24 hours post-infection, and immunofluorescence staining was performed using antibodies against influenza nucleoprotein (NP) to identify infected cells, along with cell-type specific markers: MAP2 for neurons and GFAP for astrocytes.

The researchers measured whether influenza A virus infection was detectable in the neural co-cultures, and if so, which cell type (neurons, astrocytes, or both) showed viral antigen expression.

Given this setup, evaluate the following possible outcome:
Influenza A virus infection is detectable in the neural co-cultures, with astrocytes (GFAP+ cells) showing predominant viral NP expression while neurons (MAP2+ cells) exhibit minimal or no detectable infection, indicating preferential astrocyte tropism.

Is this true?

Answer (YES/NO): NO